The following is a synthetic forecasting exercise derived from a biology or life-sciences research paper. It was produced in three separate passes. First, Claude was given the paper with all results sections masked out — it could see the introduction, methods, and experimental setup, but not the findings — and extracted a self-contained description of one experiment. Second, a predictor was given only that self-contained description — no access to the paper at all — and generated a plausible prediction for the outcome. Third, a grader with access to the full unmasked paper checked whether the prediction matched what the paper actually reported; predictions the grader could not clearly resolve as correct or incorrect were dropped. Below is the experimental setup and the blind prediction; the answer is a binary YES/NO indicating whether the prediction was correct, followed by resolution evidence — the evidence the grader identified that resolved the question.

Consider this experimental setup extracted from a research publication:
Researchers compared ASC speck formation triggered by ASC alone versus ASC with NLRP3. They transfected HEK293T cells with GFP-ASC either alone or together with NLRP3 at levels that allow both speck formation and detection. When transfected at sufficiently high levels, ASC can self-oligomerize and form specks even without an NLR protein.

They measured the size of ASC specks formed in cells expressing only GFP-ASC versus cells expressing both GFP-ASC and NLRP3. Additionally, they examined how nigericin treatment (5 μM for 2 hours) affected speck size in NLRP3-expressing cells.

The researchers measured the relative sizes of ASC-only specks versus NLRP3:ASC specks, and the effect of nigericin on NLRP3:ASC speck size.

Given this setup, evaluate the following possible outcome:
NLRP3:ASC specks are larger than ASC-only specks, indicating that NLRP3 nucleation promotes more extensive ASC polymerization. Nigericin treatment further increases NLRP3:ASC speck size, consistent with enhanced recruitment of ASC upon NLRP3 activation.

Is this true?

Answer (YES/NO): NO